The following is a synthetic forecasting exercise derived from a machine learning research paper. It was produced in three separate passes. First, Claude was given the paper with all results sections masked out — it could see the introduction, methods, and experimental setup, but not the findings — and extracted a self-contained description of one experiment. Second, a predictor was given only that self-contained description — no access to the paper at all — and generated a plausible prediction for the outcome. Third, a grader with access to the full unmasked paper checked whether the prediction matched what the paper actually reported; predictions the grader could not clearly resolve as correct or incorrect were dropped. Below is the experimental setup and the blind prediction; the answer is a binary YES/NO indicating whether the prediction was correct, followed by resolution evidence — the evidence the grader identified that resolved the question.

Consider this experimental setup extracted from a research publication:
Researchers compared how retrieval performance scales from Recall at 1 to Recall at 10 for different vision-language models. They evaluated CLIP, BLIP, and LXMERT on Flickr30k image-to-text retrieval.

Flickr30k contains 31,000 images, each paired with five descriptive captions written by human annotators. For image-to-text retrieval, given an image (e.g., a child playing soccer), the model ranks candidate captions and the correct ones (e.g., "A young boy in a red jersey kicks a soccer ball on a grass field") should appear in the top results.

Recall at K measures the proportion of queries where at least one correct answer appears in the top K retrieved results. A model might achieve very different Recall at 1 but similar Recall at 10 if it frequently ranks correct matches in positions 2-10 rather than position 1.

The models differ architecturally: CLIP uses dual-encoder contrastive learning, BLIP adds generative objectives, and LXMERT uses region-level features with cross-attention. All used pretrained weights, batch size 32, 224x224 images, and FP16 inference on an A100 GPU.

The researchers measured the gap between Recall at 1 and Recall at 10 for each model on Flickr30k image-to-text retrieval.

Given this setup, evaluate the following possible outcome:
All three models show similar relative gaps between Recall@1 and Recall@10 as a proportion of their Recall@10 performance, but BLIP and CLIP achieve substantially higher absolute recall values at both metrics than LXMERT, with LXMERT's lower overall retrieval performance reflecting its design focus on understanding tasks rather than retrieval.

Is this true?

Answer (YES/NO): NO